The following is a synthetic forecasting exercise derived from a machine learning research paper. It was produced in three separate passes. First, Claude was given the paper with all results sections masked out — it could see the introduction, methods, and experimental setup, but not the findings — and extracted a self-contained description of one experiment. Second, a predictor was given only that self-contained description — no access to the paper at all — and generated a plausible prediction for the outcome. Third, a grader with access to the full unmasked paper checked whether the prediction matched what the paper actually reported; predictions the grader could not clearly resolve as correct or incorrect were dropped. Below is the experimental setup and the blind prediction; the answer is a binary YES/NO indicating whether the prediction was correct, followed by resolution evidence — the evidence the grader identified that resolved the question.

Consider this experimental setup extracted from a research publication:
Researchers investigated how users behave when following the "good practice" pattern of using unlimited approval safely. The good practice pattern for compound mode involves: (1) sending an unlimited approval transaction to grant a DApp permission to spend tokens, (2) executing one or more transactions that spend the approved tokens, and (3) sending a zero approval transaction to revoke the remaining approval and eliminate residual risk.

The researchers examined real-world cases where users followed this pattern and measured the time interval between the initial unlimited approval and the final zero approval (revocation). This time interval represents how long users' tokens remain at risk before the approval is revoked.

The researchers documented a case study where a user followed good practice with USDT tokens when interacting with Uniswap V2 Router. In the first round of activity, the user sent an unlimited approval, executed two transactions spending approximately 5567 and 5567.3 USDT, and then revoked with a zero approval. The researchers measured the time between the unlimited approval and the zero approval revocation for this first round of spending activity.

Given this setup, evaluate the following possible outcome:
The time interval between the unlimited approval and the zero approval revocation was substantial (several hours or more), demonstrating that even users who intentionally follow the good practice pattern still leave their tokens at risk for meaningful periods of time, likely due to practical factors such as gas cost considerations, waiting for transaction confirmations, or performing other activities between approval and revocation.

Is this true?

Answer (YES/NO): YES